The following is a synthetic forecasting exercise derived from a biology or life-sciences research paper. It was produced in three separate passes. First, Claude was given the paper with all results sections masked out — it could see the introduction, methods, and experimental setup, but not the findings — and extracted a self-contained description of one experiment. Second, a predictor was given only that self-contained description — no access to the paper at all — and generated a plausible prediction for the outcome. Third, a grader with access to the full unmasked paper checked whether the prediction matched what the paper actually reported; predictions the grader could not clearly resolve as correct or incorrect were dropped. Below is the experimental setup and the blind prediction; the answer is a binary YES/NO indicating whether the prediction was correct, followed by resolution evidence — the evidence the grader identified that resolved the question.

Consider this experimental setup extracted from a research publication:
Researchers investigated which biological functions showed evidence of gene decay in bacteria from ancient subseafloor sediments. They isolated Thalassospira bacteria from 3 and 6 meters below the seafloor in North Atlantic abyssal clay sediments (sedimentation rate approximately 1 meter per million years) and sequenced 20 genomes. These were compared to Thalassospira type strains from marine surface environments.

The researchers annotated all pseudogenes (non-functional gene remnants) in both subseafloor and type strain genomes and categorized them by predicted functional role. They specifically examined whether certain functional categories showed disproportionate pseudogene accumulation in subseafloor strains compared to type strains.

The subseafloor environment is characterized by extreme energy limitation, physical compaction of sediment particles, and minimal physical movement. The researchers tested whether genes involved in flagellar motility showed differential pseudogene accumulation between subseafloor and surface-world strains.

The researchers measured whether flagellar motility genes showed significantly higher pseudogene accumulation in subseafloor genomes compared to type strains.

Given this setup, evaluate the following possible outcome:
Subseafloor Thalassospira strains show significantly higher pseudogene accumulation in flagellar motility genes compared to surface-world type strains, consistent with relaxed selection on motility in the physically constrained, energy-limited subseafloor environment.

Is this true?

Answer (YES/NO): YES